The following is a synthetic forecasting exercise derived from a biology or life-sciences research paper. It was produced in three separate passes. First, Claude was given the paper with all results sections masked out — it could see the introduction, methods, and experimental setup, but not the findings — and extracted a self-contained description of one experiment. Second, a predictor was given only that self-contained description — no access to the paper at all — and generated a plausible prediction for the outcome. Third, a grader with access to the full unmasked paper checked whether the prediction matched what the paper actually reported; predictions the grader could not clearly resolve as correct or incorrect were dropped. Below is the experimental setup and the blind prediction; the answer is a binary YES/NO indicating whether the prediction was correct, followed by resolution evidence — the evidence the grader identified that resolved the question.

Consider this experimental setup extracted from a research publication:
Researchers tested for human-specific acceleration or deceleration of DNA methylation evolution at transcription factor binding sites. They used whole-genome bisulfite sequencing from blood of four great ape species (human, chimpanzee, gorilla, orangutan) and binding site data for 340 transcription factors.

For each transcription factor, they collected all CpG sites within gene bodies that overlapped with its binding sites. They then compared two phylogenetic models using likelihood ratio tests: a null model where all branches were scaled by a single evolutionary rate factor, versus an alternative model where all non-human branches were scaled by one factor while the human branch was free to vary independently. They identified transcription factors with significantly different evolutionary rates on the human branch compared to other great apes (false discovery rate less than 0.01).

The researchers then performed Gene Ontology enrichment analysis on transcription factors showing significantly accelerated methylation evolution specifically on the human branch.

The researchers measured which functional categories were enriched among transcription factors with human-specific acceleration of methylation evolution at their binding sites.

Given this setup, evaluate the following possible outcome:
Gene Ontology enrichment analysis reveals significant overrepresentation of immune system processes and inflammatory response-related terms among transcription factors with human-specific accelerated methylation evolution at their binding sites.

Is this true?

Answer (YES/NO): NO